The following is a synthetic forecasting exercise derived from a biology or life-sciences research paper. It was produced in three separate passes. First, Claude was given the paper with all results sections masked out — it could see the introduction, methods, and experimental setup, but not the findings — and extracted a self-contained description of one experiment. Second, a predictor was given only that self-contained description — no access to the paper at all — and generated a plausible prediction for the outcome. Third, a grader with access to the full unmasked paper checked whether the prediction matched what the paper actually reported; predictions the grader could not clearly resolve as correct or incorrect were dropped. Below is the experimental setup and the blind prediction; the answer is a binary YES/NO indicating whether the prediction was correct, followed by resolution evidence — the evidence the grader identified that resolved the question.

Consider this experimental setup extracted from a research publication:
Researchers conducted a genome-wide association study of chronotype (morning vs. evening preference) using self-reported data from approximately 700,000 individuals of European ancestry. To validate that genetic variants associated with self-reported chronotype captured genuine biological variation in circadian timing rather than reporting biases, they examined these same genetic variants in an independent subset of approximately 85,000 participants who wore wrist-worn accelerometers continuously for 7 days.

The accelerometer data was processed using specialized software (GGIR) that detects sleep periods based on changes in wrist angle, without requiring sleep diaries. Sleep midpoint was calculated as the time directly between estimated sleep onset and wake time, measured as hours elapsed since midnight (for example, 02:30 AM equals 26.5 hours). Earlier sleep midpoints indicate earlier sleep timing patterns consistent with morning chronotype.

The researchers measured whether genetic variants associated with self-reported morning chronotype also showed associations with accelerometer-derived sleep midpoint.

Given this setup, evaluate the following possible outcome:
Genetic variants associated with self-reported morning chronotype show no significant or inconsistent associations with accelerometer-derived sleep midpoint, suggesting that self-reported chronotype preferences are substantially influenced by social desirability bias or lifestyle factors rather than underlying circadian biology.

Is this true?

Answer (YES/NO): NO